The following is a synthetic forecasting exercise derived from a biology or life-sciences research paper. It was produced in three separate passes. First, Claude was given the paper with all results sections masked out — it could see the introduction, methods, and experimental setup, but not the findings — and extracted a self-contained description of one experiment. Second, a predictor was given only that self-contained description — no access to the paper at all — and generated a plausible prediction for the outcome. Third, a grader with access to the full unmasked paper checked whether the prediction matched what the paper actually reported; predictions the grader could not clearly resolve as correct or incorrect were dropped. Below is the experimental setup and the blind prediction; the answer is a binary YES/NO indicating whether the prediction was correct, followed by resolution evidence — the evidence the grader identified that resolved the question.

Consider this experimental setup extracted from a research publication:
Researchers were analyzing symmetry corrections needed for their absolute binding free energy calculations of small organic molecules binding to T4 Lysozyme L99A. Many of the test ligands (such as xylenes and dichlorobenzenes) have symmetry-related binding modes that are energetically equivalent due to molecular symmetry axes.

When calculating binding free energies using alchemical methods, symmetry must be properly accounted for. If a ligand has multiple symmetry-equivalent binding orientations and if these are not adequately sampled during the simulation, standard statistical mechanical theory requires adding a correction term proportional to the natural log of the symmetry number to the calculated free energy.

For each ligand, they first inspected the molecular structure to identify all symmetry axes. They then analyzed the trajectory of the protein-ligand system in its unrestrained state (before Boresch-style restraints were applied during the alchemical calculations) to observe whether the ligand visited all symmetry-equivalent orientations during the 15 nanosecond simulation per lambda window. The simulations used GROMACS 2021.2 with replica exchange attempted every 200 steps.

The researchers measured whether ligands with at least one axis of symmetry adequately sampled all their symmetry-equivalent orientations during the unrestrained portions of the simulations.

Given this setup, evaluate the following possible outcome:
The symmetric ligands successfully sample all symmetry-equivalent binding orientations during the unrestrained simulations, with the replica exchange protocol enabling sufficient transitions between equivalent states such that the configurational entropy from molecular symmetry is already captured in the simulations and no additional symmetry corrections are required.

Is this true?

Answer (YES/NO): NO